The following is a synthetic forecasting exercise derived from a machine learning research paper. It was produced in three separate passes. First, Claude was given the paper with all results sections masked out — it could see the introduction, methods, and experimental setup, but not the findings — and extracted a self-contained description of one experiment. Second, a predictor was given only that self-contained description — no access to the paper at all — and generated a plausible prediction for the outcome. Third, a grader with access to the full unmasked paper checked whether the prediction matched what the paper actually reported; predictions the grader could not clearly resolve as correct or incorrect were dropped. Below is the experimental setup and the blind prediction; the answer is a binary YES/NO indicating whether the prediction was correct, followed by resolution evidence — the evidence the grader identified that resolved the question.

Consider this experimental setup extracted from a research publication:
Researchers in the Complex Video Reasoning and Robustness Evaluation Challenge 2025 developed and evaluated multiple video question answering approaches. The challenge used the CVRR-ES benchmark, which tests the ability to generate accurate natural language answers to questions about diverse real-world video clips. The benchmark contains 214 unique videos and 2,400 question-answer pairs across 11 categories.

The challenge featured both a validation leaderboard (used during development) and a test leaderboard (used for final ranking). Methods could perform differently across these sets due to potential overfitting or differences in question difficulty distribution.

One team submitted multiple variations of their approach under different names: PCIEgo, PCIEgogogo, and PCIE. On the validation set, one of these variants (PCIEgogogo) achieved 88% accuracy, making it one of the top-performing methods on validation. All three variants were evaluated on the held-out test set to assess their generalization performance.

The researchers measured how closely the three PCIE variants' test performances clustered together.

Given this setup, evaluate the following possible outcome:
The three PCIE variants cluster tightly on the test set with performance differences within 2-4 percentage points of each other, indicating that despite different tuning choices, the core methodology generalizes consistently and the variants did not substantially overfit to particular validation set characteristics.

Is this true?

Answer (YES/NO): NO